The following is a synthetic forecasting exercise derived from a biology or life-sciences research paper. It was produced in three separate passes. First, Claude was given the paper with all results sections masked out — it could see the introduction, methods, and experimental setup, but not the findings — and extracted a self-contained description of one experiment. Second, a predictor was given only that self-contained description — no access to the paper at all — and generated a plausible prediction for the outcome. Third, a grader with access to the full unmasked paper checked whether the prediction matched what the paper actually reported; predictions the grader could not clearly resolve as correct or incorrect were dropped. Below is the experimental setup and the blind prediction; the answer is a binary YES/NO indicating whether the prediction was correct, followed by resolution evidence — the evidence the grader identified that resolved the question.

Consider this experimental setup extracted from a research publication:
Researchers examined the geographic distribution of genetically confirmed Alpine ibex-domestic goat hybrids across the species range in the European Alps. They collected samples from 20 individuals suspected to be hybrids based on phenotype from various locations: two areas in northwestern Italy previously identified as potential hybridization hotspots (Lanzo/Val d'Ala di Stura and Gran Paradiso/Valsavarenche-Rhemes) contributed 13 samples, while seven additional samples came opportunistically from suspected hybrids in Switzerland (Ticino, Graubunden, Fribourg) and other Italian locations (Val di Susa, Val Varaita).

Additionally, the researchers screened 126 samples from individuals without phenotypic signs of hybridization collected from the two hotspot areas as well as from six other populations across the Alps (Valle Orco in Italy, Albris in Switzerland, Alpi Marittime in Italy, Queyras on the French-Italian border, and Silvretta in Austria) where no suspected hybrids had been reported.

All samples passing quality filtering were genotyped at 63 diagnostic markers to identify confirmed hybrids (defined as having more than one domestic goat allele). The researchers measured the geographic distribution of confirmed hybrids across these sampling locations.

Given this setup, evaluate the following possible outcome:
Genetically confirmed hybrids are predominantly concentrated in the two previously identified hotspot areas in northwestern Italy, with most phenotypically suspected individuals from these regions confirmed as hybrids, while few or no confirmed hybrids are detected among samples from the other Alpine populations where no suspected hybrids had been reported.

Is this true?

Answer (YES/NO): YES